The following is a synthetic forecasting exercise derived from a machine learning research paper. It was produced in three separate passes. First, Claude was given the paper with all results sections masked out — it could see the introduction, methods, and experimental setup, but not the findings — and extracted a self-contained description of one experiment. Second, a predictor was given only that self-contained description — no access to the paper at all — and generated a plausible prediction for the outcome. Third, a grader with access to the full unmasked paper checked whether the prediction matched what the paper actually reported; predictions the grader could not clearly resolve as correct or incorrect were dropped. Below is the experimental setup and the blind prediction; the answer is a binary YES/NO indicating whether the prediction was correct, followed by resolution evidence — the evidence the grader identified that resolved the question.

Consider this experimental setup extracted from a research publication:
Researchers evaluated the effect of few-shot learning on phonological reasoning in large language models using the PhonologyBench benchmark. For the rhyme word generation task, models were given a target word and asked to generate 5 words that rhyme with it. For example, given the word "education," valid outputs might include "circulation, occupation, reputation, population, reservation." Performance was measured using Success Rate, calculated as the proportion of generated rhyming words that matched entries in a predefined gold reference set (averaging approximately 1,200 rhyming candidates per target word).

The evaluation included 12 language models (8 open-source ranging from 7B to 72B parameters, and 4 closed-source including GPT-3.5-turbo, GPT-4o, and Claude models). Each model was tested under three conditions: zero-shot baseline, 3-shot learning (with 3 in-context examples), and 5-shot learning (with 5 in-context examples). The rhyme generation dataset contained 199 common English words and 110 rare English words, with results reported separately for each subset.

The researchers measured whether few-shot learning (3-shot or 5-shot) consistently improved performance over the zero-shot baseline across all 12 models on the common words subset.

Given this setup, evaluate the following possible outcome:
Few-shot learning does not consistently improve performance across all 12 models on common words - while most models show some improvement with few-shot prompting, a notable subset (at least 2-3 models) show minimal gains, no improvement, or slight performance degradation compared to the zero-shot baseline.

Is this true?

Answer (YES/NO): YES